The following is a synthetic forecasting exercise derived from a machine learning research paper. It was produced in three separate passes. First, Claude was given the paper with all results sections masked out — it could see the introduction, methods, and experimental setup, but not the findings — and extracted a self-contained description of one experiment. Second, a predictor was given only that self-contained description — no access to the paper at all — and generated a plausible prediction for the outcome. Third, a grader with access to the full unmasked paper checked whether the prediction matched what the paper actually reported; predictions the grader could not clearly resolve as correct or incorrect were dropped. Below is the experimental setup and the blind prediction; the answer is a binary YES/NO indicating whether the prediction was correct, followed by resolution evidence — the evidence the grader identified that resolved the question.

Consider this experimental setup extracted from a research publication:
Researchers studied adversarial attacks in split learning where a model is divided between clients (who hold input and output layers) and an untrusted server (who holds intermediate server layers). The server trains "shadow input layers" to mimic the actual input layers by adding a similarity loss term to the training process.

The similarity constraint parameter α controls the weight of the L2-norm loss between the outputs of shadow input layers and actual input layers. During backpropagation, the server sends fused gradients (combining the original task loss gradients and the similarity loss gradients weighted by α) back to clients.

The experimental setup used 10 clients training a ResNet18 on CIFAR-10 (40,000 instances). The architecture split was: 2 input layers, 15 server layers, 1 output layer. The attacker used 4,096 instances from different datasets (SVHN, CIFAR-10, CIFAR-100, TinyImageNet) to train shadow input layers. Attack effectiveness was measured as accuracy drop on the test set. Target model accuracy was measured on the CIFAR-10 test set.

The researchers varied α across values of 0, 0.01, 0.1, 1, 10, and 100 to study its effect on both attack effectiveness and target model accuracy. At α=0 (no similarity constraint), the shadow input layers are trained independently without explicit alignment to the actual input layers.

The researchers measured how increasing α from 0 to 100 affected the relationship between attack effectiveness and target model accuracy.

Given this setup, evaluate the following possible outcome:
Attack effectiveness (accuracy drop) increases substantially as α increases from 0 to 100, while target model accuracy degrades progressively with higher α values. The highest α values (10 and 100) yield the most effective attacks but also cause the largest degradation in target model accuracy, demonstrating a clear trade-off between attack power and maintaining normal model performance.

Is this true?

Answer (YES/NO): YES